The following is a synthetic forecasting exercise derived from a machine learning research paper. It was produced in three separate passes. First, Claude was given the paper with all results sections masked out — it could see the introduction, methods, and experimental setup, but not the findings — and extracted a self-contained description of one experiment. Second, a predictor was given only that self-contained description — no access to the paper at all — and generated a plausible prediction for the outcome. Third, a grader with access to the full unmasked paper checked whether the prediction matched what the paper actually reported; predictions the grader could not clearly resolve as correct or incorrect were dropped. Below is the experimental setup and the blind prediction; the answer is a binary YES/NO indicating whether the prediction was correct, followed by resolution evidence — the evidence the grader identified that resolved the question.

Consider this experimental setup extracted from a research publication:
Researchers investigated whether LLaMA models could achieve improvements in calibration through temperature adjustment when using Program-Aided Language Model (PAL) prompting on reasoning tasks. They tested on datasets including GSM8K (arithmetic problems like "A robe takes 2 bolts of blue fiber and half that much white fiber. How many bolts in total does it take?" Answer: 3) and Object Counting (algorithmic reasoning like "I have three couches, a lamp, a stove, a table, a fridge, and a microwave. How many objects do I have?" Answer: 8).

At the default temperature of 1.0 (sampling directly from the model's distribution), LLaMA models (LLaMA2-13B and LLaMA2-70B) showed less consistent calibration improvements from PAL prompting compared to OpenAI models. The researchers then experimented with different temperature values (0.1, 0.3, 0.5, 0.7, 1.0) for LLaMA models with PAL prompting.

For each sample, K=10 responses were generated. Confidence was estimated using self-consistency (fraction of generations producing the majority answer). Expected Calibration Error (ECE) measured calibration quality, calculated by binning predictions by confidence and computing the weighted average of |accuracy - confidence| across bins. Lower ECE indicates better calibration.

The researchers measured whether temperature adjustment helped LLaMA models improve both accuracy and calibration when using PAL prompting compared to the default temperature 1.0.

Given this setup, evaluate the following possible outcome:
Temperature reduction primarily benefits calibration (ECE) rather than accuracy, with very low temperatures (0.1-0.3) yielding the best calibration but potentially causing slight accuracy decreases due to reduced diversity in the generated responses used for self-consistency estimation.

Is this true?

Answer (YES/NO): NO